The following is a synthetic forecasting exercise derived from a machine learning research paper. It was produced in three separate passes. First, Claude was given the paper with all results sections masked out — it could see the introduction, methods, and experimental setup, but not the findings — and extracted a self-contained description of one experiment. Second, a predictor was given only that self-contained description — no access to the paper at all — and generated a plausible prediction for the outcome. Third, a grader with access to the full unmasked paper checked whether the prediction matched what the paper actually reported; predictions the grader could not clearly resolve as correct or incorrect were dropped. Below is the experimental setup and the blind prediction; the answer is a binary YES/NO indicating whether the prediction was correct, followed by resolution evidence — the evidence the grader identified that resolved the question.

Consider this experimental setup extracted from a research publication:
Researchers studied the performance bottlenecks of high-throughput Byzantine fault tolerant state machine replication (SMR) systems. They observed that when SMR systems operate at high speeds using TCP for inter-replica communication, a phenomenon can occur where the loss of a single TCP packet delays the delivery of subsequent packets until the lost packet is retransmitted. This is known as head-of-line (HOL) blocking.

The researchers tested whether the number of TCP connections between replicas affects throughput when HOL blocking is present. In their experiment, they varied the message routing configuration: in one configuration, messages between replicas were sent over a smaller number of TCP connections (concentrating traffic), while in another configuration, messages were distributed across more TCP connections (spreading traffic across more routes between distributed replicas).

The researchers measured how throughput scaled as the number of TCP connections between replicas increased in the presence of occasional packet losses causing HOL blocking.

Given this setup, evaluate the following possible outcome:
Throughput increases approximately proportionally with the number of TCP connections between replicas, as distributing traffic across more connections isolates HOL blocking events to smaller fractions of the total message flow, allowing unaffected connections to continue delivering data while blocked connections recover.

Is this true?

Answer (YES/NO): YES